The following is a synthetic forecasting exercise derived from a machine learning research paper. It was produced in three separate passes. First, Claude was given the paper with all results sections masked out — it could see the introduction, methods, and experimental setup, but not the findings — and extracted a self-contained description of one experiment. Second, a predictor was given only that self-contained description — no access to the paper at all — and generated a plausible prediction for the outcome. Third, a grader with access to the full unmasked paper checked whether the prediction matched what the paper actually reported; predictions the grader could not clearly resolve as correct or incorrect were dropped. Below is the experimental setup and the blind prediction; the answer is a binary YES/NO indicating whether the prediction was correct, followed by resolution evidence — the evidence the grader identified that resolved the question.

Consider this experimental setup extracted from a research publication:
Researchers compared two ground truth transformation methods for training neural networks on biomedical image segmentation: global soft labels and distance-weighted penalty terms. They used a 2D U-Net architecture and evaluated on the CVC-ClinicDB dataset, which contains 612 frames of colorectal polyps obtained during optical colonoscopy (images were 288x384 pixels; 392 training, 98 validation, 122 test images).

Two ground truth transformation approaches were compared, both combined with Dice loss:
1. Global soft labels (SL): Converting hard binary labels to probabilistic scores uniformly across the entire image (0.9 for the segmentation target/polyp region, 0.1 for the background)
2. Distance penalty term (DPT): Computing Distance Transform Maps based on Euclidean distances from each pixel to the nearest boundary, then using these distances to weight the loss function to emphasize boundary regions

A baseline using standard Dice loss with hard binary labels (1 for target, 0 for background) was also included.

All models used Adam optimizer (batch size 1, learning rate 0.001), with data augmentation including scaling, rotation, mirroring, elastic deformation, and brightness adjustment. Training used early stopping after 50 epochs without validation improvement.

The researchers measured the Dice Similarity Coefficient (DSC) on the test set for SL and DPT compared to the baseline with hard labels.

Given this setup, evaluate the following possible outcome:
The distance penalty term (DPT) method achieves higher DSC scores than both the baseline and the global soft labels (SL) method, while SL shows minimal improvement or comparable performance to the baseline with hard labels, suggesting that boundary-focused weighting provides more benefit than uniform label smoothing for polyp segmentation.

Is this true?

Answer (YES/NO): NO